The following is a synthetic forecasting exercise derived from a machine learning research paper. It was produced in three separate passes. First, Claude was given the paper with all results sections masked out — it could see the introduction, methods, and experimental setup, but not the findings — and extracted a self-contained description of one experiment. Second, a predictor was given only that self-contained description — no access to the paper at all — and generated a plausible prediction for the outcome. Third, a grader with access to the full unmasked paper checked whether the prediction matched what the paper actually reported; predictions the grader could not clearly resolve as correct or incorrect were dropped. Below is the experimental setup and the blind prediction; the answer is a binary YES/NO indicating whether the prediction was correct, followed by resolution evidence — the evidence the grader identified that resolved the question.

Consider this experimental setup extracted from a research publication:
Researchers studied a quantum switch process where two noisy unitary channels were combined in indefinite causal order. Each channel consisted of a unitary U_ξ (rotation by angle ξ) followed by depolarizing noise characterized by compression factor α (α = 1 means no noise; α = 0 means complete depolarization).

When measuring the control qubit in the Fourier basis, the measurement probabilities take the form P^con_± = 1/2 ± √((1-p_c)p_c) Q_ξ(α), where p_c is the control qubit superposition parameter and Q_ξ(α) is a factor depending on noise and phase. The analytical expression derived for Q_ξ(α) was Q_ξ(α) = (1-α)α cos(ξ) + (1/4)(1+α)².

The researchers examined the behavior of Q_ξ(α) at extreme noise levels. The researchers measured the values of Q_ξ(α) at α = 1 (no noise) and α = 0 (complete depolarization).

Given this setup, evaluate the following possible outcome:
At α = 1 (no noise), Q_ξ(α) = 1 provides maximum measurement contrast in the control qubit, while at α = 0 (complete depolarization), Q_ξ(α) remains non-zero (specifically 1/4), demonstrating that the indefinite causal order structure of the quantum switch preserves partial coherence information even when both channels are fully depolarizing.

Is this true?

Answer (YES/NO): NO